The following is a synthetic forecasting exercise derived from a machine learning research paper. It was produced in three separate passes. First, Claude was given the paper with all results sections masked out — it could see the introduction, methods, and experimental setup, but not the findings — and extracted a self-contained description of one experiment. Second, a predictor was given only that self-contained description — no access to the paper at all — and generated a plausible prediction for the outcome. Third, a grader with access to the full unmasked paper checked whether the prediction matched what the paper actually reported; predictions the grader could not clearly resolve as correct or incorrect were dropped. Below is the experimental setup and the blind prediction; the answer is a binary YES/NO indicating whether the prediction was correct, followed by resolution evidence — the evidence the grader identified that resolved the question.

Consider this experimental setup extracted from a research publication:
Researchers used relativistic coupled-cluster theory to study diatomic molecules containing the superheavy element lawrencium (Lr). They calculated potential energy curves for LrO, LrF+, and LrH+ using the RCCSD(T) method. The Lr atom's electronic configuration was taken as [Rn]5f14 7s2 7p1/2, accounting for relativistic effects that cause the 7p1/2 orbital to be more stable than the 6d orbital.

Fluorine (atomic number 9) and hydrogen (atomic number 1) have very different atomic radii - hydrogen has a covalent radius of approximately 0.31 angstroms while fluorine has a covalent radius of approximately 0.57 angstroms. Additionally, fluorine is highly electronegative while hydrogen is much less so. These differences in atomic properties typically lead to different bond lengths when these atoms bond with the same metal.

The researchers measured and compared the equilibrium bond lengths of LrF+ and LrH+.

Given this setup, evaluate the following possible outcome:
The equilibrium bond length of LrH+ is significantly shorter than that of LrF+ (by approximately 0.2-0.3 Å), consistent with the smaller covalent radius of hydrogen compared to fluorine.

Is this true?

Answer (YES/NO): NO